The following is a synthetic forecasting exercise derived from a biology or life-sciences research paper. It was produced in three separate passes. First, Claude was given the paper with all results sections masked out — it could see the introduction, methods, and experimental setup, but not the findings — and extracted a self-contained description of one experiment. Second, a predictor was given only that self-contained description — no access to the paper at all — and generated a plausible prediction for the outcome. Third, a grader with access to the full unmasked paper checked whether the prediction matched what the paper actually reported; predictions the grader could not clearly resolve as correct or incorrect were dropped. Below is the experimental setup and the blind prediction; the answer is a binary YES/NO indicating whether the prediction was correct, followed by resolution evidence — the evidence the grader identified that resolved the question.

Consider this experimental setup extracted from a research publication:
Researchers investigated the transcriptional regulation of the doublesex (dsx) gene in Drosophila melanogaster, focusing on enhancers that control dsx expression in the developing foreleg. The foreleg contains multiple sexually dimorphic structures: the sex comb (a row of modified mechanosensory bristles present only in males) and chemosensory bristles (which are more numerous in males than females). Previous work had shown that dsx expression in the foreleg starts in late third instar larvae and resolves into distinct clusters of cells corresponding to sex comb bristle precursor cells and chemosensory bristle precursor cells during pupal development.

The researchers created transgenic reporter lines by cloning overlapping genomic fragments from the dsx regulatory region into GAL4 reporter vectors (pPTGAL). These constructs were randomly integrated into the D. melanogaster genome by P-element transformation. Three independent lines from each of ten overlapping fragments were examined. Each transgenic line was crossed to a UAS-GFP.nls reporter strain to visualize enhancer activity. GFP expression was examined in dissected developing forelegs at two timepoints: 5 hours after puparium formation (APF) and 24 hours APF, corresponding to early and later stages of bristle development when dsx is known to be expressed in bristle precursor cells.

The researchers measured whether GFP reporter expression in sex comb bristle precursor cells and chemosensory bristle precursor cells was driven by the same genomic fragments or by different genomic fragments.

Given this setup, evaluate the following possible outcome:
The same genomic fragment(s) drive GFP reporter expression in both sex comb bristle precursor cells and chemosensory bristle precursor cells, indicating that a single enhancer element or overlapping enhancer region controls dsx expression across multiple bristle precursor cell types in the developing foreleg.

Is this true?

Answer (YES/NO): NO